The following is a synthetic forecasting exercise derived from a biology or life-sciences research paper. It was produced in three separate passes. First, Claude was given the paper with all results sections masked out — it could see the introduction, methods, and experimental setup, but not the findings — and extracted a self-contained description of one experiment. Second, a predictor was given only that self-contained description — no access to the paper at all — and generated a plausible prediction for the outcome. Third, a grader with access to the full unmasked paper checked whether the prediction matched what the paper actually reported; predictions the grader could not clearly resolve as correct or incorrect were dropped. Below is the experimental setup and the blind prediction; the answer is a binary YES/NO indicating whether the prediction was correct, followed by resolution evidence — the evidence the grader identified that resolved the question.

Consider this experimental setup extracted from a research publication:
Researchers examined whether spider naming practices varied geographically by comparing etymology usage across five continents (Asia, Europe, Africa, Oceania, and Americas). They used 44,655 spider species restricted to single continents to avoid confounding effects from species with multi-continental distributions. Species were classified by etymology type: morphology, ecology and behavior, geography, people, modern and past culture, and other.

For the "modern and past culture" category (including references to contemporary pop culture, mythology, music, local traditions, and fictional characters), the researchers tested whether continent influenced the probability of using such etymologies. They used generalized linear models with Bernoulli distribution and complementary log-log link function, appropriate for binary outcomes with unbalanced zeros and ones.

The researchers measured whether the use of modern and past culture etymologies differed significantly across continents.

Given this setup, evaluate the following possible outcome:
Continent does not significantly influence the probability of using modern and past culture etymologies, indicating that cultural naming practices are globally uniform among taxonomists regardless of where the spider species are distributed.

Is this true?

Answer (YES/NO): NO